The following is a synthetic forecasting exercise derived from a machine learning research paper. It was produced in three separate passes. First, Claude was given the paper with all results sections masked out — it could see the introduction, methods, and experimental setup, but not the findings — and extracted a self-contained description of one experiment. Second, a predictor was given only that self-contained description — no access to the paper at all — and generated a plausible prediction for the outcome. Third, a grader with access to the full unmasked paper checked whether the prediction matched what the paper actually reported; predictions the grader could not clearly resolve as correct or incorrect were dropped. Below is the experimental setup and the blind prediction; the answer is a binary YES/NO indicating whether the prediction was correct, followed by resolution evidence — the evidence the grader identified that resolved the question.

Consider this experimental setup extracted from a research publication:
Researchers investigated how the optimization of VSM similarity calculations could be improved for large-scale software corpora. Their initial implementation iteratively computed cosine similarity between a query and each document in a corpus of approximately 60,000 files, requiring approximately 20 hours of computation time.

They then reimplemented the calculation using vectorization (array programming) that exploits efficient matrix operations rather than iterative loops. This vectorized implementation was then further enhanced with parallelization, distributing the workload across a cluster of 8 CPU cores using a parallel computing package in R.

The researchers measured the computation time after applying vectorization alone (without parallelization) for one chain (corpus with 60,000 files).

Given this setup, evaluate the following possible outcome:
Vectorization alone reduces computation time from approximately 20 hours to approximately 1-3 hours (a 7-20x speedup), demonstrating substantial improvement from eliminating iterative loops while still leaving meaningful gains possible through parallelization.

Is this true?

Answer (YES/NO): NO